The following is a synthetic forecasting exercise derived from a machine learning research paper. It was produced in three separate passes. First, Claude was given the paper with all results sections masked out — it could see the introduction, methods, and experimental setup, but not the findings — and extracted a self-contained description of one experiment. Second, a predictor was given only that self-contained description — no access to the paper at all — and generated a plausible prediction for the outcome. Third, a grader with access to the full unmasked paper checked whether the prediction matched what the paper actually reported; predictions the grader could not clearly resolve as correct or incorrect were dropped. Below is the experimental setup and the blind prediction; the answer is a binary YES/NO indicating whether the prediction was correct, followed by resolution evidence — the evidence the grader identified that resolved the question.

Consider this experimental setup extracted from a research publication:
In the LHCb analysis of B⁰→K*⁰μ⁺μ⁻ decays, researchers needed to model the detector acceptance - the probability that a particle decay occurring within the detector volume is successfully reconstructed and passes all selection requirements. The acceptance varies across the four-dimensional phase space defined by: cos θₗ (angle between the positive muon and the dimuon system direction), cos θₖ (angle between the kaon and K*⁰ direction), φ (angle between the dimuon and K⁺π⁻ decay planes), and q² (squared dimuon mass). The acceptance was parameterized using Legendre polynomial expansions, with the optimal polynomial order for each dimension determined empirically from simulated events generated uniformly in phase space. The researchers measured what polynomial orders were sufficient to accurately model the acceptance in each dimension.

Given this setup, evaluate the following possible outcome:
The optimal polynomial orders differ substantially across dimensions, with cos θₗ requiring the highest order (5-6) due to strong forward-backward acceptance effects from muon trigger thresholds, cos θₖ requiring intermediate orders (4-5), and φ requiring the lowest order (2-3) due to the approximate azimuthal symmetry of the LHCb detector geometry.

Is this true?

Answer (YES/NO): NO